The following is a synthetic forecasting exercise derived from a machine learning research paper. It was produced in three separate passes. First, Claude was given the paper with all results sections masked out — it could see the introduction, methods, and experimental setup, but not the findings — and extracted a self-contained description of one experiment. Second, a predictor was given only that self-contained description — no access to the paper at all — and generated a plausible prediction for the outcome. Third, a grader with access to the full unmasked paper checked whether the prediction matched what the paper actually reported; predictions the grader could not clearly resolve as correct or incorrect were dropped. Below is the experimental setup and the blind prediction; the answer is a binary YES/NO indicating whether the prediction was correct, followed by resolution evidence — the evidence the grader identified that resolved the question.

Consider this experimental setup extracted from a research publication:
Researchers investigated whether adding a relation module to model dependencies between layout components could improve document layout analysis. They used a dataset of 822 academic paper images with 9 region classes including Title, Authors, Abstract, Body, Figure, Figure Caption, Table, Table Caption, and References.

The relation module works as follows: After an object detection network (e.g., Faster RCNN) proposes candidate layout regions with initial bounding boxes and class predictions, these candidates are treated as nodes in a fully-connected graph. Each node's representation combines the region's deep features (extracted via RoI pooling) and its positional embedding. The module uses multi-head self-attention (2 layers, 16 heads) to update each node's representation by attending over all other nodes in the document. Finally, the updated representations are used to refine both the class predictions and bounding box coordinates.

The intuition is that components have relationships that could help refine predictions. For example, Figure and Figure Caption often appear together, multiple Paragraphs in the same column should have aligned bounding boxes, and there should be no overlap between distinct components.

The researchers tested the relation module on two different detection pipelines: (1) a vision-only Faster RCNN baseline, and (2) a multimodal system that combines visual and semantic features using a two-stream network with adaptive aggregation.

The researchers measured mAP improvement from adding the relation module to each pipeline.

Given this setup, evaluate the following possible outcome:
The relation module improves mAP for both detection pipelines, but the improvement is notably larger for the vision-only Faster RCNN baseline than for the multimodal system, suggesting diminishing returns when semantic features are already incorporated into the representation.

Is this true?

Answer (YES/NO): YES